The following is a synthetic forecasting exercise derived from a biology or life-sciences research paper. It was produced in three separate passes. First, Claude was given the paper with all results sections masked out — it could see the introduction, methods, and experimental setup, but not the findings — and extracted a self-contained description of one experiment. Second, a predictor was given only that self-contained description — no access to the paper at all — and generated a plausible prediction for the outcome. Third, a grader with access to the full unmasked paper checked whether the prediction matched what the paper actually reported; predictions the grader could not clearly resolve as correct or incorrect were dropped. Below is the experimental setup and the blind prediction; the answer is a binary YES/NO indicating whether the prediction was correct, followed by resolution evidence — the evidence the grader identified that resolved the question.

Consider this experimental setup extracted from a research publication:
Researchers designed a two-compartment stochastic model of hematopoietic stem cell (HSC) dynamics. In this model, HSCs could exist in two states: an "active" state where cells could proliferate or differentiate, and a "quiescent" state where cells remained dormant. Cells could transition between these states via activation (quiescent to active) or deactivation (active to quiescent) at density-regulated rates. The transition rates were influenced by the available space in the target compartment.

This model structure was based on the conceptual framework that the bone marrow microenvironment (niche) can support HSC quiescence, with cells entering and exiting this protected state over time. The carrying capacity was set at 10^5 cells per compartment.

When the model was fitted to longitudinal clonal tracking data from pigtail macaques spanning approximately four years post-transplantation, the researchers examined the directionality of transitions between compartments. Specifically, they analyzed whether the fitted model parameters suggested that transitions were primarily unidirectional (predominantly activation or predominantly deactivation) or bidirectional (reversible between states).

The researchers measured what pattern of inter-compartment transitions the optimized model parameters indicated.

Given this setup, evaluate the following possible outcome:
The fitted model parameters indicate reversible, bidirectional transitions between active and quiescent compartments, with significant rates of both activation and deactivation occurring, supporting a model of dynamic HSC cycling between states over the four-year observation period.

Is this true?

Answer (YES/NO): YES